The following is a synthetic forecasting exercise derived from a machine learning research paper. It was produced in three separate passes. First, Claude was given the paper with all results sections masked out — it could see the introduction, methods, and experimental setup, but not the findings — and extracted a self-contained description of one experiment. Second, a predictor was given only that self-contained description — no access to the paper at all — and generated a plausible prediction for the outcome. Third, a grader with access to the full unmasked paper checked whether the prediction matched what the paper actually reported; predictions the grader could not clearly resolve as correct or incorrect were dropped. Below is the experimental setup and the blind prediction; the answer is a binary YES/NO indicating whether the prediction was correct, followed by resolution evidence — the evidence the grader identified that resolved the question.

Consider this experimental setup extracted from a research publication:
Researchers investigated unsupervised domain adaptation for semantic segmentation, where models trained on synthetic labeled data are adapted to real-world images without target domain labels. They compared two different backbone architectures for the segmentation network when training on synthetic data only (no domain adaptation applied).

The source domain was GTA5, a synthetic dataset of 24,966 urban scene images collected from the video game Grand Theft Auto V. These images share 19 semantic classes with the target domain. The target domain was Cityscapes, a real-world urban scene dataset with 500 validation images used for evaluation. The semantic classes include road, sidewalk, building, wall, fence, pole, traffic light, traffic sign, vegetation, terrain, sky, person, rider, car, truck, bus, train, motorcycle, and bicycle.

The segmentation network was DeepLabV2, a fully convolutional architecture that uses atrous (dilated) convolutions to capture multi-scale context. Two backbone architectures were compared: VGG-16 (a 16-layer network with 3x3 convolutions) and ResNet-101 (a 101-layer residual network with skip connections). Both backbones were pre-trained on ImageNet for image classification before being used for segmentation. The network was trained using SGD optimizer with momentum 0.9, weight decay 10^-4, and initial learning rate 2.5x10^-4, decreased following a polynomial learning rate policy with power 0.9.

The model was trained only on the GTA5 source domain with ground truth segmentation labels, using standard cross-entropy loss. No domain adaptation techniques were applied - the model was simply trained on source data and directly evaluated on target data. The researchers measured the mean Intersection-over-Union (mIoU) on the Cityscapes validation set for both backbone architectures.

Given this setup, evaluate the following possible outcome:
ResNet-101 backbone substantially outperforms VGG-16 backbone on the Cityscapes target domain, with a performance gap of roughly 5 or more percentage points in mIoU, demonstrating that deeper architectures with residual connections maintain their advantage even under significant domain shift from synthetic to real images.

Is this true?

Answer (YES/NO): YES